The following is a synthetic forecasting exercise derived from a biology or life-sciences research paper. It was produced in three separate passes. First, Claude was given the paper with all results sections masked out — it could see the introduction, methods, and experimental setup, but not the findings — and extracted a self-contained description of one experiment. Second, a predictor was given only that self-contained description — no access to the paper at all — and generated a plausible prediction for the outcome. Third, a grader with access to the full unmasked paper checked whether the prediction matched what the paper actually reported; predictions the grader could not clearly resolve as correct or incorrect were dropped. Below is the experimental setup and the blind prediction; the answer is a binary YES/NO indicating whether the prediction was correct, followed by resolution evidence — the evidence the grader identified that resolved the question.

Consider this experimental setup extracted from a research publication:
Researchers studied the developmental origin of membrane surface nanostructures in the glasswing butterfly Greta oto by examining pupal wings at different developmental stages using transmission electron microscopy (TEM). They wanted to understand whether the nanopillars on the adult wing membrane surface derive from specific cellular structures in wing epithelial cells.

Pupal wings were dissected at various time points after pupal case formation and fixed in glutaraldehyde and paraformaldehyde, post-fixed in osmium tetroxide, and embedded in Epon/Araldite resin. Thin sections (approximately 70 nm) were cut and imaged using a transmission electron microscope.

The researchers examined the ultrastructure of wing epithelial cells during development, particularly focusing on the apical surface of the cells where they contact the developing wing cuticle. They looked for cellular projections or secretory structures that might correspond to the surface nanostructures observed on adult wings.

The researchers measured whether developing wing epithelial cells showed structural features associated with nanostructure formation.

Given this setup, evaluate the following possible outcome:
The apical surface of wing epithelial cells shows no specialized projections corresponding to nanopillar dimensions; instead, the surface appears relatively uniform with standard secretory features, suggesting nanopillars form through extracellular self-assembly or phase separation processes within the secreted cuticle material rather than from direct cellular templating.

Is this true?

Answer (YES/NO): NO